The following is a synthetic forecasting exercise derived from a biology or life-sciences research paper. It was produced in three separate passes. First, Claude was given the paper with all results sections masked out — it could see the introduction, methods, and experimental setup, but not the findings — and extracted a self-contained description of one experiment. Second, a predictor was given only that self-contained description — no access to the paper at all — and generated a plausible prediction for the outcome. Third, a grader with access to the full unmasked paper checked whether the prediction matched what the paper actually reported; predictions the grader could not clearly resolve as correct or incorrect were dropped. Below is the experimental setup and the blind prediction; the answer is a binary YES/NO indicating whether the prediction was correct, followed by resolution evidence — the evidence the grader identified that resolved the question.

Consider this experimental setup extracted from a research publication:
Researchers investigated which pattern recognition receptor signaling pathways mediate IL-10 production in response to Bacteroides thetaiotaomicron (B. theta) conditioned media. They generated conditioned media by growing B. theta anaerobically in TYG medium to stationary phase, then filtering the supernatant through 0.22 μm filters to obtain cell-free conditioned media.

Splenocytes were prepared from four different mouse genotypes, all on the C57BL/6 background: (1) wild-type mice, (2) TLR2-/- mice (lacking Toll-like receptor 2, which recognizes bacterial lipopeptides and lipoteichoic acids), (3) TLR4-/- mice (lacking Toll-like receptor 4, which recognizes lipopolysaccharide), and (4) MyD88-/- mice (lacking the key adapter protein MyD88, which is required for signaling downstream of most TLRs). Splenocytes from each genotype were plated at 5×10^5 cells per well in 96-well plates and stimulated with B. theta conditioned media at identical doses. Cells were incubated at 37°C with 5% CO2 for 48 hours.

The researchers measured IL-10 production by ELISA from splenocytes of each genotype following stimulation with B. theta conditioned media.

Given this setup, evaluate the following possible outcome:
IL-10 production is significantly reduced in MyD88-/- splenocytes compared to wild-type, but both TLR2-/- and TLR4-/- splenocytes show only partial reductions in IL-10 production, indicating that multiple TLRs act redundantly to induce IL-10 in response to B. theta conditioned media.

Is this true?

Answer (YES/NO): NO